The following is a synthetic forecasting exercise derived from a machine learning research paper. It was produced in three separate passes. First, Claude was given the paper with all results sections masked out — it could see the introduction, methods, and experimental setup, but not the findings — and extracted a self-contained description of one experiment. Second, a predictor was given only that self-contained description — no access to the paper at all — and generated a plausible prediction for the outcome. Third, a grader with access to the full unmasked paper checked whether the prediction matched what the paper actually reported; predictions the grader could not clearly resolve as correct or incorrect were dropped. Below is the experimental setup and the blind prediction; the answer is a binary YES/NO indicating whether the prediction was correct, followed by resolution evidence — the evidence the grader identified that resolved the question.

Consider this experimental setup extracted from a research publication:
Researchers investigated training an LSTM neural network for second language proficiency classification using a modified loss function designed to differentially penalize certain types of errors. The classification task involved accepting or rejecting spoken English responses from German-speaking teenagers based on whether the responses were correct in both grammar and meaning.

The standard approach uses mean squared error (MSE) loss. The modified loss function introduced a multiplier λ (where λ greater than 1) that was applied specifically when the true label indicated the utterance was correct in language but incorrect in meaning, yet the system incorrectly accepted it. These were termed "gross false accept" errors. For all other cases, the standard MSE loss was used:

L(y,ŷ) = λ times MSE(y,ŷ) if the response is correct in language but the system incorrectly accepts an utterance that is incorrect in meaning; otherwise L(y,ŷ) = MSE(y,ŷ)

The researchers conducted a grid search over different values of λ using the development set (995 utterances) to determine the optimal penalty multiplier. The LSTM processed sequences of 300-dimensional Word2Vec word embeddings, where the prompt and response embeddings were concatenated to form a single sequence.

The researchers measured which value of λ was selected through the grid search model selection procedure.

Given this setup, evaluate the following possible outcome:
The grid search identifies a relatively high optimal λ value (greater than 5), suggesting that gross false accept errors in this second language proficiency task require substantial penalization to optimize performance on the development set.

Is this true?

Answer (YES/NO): NO